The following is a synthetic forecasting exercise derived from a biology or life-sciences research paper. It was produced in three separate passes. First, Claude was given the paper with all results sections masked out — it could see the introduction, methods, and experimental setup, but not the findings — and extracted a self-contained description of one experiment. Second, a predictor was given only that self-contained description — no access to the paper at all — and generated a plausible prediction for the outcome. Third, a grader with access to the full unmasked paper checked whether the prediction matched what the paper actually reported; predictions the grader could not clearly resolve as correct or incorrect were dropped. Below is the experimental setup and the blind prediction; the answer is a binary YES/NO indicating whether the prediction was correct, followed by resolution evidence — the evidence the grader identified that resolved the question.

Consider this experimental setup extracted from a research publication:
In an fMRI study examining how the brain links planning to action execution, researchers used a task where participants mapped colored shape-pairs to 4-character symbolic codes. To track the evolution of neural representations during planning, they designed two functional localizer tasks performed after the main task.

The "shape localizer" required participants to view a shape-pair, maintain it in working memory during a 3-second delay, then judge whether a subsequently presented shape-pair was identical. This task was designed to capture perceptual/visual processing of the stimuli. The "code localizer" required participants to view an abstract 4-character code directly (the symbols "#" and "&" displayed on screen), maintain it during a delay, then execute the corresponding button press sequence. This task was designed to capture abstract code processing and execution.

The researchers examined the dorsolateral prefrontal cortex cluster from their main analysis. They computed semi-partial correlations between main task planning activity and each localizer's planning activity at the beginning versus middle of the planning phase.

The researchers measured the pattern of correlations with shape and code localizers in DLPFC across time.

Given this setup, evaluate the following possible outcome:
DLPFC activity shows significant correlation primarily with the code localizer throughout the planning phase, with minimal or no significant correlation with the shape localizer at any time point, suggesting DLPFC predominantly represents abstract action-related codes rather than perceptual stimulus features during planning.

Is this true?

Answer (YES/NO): NO